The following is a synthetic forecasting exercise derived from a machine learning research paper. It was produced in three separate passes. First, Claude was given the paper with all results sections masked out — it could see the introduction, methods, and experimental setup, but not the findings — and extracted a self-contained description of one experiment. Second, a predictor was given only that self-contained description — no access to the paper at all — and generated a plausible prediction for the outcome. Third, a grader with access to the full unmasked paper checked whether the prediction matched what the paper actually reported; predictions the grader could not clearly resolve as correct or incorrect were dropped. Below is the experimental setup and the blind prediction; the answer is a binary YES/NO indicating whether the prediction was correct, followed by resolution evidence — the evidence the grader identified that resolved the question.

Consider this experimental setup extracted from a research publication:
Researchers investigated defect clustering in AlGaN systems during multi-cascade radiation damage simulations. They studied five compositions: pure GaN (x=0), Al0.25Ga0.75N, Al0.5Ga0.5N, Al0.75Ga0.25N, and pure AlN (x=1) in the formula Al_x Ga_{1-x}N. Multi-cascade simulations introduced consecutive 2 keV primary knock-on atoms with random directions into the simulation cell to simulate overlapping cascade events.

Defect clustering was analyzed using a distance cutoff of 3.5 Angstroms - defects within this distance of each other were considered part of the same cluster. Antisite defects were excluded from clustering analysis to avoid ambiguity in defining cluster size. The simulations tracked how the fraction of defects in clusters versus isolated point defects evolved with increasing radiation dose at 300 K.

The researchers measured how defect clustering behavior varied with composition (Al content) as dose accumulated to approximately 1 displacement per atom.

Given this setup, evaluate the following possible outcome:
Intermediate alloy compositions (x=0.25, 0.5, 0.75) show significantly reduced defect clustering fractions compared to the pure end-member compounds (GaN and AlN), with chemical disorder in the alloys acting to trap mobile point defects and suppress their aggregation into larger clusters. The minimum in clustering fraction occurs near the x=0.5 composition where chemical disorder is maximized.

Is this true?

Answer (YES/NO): NO